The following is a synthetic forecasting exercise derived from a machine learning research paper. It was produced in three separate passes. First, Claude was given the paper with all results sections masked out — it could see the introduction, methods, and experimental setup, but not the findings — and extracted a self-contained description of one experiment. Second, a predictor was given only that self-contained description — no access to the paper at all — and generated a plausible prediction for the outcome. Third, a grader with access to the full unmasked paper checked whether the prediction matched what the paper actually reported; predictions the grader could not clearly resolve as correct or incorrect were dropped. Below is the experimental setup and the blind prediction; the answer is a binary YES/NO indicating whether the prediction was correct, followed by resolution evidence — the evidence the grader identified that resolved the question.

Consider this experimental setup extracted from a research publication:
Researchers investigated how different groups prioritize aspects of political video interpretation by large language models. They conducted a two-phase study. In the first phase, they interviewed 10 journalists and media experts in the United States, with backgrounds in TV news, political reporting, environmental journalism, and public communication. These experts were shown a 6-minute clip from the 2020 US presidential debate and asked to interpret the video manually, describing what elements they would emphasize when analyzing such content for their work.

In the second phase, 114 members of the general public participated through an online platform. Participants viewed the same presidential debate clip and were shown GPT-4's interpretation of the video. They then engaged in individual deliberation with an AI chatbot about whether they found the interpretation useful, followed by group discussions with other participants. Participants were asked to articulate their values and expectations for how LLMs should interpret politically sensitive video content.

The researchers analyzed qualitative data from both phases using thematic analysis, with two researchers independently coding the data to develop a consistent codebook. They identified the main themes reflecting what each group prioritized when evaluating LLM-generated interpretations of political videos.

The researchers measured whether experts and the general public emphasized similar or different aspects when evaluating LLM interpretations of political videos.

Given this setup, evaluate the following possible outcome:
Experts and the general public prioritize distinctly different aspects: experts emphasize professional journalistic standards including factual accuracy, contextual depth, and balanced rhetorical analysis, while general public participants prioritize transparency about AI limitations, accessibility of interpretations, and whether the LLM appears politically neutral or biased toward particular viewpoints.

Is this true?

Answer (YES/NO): NO